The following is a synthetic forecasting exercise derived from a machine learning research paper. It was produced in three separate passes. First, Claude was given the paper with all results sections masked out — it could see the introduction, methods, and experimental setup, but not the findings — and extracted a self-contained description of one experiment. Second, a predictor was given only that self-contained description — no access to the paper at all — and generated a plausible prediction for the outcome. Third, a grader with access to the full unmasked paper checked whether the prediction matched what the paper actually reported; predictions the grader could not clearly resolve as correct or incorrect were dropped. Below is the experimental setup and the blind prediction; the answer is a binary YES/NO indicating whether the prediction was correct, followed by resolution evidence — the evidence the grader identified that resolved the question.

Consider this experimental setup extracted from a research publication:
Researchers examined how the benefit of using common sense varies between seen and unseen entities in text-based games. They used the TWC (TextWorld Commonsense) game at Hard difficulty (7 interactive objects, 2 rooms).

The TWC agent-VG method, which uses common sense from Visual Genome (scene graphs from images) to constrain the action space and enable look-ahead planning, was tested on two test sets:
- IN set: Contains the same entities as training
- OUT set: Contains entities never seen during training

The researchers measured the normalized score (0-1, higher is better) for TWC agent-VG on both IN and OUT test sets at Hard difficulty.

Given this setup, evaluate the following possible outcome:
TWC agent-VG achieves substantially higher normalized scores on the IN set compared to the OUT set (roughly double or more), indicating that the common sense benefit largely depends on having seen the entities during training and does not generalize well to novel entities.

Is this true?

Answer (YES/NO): NO